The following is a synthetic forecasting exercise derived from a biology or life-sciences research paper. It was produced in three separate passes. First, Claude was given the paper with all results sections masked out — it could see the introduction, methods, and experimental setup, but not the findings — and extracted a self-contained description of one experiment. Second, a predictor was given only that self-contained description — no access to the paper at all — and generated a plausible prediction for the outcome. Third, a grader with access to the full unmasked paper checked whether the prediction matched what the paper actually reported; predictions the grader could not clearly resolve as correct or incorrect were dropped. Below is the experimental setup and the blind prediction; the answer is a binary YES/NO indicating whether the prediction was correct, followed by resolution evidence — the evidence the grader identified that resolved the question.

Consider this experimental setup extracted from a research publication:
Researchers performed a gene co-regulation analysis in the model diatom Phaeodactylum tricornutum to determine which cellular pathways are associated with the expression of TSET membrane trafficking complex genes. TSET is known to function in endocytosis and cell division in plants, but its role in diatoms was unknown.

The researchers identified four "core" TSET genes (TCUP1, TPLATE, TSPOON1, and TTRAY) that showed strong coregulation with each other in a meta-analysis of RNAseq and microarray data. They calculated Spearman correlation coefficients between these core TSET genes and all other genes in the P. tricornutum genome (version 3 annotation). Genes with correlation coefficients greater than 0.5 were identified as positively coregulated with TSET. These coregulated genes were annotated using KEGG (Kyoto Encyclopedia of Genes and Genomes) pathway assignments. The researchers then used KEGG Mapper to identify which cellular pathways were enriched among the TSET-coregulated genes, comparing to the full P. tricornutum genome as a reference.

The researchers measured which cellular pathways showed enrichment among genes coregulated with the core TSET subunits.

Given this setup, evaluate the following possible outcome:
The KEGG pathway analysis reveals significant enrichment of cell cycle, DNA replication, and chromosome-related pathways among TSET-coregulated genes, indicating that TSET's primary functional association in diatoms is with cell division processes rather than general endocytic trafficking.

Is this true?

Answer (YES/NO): NO